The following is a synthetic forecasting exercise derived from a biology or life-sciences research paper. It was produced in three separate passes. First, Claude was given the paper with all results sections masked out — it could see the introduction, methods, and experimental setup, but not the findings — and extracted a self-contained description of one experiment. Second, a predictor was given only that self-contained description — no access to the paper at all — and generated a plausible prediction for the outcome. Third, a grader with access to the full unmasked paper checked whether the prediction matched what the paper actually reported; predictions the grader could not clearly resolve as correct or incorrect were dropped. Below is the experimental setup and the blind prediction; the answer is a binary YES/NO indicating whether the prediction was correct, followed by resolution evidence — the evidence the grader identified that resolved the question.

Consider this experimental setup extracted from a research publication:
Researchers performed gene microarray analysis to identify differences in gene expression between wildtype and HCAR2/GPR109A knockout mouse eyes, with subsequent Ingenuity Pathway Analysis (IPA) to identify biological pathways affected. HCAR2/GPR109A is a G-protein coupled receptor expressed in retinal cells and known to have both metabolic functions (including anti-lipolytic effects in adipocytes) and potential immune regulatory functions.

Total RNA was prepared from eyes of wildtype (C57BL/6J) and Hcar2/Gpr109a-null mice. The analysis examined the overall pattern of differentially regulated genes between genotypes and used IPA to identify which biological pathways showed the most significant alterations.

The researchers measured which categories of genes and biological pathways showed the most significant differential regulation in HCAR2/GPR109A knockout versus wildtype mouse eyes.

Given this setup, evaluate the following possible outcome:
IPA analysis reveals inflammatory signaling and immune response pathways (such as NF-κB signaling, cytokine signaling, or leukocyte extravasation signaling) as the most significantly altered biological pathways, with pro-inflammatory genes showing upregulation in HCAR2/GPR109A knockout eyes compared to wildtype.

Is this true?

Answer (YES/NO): YES